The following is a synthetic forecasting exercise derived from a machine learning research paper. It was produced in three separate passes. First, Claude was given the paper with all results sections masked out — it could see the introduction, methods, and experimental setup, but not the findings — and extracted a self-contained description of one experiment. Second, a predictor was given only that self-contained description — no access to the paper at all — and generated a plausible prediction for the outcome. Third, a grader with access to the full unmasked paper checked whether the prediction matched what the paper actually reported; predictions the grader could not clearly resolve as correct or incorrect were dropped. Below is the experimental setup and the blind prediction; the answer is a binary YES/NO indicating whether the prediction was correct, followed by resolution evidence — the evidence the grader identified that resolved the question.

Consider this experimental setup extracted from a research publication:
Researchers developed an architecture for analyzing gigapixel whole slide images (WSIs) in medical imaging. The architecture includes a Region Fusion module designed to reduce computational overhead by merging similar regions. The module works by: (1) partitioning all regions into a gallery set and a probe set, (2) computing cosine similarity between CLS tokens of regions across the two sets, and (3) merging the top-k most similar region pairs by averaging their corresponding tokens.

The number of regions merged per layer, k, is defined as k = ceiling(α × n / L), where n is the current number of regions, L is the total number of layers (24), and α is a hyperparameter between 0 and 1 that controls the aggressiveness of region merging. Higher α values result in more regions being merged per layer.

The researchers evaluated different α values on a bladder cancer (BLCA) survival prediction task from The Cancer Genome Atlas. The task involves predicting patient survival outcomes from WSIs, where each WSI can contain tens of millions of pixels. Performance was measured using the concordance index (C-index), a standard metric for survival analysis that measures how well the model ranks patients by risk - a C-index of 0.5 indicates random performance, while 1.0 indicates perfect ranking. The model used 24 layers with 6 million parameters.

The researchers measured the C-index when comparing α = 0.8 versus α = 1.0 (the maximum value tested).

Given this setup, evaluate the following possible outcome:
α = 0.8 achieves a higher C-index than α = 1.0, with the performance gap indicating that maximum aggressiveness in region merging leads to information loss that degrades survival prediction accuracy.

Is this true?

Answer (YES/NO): YES